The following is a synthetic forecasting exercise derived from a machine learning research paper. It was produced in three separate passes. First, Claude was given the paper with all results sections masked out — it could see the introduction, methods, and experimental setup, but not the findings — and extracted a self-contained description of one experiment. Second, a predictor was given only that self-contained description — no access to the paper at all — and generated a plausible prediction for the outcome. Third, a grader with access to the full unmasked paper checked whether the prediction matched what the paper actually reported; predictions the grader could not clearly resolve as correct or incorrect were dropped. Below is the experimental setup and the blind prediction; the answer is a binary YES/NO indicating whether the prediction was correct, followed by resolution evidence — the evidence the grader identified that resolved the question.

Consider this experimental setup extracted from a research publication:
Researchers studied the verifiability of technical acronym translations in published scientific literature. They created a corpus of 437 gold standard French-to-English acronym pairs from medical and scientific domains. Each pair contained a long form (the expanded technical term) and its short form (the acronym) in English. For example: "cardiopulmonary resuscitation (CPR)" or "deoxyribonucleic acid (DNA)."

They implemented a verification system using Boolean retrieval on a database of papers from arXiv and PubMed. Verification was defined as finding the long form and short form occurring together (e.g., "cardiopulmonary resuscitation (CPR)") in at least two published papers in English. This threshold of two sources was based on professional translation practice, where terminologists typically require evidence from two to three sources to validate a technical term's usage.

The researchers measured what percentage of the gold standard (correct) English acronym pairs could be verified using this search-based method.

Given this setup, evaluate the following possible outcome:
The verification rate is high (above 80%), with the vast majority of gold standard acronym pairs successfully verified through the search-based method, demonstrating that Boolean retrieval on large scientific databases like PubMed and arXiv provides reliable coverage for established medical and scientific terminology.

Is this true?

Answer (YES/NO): NO